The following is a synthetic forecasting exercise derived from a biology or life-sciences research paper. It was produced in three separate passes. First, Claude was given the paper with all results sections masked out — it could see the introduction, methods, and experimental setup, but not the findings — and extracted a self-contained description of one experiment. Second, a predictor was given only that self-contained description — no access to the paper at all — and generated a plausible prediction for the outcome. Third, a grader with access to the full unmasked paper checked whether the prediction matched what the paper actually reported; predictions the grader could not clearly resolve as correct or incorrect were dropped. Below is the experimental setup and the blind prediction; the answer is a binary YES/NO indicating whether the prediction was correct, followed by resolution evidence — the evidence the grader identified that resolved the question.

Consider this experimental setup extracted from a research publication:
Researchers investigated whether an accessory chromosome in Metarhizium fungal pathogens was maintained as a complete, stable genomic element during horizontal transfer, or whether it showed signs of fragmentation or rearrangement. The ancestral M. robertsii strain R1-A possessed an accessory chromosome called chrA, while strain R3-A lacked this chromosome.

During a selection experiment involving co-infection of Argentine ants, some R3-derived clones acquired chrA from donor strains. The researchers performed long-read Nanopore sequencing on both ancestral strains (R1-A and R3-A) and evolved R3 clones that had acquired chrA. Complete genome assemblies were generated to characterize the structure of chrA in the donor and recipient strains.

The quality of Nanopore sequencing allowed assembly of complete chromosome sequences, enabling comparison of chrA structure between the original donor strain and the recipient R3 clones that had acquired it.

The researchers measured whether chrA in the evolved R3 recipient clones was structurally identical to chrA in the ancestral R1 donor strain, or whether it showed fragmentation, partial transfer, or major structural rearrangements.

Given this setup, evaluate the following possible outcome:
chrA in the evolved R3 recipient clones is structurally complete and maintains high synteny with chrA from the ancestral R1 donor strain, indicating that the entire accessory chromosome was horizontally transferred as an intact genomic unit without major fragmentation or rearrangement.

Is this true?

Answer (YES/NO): YES